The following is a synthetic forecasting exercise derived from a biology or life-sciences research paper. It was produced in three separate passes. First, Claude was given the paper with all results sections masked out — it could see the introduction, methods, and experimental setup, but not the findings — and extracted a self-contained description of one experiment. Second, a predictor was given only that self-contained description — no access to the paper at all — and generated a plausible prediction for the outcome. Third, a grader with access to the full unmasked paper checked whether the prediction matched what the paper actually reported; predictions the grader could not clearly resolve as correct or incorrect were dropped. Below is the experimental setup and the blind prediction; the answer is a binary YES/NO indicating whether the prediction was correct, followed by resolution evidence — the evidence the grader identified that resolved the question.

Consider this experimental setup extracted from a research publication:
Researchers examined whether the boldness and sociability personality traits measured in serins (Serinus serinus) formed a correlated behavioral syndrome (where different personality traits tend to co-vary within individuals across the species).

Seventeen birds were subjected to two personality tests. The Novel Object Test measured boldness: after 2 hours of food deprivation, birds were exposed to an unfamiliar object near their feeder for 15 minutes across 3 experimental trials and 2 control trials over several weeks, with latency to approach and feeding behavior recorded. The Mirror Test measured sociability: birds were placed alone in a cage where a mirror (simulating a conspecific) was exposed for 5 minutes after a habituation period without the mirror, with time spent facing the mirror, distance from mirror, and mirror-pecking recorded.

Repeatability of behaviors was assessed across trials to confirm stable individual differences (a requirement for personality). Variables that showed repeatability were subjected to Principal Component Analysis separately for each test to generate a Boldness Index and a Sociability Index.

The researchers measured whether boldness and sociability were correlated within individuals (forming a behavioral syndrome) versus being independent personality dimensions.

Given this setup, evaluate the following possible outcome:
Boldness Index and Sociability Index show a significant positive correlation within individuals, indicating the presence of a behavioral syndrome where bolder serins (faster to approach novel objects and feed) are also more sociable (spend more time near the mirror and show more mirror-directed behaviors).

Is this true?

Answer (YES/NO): NO